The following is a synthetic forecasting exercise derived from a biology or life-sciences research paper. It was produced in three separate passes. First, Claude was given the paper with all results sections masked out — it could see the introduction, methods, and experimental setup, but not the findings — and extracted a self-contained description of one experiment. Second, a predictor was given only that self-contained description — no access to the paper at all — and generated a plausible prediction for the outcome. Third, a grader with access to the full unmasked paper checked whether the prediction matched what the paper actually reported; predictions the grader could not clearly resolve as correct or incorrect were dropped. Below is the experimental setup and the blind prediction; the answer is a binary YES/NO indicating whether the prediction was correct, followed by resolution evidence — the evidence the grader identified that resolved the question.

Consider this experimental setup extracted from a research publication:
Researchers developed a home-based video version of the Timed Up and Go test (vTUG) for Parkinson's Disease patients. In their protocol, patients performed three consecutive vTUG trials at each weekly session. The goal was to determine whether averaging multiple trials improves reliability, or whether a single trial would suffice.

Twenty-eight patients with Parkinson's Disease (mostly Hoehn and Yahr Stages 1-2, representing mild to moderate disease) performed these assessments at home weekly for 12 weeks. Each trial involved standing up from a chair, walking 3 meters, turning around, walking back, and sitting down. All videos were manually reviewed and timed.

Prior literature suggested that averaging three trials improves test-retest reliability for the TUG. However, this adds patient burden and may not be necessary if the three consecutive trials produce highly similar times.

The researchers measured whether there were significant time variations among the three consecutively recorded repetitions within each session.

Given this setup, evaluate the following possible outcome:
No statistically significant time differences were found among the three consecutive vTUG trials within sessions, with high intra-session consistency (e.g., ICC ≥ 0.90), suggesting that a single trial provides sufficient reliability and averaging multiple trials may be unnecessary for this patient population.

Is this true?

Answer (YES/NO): NO